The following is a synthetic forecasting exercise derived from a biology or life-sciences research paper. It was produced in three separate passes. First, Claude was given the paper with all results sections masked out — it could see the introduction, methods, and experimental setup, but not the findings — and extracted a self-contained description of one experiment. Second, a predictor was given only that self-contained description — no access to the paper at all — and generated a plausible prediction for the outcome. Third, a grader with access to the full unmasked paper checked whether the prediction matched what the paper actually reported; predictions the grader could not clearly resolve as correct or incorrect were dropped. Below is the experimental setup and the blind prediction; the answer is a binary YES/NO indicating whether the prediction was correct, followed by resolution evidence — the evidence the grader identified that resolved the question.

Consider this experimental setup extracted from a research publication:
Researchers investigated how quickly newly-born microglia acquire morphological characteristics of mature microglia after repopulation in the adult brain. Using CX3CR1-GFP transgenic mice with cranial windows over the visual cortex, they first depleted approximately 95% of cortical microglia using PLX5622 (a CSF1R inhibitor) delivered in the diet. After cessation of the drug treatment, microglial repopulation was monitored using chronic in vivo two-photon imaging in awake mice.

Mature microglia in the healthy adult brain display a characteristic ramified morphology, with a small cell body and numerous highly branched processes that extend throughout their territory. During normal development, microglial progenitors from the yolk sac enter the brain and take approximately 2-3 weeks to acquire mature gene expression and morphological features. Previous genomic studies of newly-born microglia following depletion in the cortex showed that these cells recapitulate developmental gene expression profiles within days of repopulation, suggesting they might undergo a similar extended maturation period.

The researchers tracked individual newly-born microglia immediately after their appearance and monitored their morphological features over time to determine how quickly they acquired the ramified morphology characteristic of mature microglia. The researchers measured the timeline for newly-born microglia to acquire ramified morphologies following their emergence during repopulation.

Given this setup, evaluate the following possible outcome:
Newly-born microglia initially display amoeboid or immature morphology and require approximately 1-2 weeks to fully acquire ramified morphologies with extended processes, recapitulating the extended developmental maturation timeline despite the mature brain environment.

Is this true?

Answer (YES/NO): NO